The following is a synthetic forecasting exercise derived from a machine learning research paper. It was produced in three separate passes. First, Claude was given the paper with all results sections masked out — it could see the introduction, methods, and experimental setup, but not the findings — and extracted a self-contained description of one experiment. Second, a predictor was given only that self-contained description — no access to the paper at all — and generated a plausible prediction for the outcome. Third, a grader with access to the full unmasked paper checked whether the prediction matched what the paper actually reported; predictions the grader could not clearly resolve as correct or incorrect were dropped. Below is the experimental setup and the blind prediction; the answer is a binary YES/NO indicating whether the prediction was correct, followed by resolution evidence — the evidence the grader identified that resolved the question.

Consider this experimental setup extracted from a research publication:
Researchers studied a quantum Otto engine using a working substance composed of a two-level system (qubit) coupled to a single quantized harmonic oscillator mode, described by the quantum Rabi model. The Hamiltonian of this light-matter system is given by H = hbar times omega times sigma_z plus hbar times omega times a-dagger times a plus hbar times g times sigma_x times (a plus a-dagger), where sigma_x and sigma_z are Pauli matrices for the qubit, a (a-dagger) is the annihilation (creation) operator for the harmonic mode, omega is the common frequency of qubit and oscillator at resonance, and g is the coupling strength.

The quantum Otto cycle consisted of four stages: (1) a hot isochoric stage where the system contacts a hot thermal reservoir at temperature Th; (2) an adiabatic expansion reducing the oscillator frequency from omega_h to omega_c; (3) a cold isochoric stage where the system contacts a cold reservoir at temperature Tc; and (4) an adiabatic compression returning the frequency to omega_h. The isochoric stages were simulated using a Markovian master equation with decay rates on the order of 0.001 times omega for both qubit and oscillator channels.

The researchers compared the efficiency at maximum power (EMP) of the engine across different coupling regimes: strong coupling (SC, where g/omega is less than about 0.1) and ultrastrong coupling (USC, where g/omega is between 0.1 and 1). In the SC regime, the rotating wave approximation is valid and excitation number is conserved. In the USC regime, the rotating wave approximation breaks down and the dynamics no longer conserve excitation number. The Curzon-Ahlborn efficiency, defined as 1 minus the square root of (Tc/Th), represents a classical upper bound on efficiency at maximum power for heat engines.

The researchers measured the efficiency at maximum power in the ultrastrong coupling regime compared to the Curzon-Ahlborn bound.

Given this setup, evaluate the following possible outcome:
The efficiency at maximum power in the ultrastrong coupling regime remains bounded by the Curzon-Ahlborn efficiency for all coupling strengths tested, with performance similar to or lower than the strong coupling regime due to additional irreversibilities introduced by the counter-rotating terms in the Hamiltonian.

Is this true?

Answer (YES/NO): NO